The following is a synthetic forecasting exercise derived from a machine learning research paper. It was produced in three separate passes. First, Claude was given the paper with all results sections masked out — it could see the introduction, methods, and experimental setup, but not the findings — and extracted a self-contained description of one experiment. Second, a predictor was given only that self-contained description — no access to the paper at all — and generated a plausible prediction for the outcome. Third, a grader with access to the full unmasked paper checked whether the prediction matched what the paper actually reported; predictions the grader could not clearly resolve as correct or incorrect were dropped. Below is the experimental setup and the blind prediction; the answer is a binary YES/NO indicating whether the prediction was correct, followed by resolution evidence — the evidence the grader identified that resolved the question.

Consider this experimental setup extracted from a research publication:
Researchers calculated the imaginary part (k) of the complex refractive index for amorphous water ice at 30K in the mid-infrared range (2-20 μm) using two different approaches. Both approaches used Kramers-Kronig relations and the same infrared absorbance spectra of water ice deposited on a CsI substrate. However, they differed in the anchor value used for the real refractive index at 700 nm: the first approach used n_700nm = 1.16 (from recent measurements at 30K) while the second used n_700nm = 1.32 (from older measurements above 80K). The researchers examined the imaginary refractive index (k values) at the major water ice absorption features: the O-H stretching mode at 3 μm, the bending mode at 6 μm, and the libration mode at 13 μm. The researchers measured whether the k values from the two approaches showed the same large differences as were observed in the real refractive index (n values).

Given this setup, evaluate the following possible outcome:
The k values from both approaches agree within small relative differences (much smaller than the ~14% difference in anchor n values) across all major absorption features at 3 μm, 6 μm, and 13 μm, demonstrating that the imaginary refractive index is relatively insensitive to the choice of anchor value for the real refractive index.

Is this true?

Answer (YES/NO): YES